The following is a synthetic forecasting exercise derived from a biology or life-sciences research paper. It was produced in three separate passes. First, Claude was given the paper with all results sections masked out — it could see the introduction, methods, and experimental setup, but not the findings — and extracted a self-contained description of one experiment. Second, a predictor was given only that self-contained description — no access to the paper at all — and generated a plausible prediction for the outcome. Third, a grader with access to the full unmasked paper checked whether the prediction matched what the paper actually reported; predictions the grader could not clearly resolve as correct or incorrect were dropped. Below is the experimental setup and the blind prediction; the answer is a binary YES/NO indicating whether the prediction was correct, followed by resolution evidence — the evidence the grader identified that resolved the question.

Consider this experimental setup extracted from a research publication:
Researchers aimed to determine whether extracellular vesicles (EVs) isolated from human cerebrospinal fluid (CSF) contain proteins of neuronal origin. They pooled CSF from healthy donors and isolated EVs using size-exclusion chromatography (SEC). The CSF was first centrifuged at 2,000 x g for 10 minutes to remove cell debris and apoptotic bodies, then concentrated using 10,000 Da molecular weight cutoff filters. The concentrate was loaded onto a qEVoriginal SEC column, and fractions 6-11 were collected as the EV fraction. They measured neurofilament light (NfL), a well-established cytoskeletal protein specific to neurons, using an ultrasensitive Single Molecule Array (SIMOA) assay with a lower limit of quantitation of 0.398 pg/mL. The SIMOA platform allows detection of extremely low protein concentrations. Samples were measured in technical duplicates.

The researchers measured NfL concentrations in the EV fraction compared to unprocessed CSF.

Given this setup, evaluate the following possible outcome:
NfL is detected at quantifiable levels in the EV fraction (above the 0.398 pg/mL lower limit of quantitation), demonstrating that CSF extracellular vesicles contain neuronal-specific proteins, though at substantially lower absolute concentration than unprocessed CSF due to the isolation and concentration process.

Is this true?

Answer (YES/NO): YES